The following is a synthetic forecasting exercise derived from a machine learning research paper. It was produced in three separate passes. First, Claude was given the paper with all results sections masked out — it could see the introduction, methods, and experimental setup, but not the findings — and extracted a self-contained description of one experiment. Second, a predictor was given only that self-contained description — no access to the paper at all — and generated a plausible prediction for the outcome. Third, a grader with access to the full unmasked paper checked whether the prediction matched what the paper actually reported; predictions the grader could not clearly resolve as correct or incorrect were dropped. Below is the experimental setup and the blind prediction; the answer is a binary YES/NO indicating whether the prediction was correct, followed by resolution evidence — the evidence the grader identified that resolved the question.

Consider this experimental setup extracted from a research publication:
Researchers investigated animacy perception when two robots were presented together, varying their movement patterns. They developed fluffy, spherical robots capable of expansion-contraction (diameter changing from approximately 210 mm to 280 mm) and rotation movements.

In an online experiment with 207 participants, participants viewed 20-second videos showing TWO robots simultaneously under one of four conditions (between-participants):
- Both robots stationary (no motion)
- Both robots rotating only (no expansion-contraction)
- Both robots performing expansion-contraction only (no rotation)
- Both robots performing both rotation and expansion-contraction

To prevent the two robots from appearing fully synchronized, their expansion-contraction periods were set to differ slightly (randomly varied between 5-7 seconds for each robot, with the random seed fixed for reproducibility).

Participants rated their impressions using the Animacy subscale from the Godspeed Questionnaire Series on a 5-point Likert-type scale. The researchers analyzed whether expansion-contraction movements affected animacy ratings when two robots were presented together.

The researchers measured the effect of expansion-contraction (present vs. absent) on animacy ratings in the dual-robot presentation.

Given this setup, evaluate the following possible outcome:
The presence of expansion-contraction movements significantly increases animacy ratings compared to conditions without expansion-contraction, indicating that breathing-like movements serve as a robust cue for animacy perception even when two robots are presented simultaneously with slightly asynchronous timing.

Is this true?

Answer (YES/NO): NO